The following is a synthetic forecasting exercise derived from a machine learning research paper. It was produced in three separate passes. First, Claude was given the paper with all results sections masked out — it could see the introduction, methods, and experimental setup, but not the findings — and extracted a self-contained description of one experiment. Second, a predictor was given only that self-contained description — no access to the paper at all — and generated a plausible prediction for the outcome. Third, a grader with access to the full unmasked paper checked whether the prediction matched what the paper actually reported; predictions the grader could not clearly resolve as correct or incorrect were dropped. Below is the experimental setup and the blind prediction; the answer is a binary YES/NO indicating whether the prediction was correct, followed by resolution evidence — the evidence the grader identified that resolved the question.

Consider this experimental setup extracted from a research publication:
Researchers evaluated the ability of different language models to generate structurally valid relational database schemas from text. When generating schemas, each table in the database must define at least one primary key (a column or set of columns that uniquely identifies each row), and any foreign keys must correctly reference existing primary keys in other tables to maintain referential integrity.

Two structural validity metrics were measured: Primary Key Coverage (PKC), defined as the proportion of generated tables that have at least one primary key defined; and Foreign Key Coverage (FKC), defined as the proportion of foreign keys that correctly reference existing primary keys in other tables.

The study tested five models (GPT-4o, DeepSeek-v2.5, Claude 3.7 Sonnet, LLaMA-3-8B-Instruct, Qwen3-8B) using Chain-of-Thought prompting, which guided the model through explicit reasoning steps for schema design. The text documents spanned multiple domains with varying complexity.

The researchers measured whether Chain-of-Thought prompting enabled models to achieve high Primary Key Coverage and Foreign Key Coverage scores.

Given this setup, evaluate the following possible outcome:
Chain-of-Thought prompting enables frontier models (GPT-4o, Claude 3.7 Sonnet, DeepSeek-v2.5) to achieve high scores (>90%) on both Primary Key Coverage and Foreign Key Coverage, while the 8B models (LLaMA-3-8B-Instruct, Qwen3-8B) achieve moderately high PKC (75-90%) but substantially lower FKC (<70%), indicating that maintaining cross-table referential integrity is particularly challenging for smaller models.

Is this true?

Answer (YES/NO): NO